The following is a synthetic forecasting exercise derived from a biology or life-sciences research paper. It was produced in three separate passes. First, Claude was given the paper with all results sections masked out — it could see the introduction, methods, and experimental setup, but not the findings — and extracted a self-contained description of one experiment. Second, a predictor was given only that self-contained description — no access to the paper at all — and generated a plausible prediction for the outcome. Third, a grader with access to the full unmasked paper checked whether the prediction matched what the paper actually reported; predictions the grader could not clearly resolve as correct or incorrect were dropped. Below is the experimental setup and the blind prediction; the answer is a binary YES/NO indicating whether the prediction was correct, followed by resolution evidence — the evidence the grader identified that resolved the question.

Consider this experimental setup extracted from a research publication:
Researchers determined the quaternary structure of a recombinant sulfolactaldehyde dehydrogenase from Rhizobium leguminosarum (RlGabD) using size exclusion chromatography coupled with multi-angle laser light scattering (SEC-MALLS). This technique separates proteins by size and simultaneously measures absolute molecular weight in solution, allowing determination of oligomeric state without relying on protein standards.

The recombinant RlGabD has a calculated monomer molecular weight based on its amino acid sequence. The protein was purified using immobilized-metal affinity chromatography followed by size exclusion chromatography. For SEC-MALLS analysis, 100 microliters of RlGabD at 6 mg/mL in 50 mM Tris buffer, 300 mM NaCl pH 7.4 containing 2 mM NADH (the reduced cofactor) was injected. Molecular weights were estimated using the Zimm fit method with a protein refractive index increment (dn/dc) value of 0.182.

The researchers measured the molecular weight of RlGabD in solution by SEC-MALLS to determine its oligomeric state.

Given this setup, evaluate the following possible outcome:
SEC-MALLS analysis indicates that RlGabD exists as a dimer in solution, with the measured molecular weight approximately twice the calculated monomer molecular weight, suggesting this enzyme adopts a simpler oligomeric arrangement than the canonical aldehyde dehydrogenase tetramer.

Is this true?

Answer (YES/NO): NO